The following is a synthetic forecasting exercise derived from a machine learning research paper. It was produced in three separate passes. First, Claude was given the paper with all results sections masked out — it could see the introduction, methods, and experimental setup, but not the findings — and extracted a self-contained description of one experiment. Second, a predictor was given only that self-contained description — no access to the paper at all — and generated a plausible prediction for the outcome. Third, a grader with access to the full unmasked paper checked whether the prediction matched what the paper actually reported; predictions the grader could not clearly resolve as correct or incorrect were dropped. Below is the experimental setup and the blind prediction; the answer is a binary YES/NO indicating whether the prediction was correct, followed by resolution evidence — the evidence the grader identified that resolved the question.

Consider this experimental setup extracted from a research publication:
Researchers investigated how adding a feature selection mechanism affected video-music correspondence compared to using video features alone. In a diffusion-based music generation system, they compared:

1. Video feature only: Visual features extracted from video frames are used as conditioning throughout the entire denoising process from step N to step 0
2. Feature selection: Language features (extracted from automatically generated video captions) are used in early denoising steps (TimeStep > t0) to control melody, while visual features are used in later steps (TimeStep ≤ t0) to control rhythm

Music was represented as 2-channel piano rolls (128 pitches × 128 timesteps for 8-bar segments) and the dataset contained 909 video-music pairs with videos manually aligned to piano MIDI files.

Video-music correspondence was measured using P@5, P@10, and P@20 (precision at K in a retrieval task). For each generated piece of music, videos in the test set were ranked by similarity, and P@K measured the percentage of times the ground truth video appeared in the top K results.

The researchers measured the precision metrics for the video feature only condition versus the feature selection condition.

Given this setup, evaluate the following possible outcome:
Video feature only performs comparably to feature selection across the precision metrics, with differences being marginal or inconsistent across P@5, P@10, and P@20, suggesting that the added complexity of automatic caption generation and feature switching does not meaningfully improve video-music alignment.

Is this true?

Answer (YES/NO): NO